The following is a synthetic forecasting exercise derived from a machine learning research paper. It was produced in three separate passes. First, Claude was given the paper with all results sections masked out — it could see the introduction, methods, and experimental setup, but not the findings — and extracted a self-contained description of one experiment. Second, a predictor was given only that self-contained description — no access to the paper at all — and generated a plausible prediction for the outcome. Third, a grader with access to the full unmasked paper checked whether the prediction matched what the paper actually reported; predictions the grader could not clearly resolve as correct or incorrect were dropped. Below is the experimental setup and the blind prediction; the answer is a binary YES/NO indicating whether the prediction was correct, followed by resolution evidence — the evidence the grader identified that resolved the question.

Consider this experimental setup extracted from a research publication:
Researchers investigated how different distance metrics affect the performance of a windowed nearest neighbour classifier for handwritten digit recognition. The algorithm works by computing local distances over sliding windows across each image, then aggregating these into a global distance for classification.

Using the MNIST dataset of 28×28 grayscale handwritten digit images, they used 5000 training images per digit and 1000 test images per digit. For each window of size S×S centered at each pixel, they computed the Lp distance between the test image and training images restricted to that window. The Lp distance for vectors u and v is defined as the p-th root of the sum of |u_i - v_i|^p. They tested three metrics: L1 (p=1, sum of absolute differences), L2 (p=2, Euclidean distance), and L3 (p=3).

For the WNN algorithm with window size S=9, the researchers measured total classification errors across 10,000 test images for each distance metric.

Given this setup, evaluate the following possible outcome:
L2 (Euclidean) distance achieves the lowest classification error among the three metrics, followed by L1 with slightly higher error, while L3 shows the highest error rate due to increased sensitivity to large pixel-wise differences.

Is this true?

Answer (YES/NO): NO